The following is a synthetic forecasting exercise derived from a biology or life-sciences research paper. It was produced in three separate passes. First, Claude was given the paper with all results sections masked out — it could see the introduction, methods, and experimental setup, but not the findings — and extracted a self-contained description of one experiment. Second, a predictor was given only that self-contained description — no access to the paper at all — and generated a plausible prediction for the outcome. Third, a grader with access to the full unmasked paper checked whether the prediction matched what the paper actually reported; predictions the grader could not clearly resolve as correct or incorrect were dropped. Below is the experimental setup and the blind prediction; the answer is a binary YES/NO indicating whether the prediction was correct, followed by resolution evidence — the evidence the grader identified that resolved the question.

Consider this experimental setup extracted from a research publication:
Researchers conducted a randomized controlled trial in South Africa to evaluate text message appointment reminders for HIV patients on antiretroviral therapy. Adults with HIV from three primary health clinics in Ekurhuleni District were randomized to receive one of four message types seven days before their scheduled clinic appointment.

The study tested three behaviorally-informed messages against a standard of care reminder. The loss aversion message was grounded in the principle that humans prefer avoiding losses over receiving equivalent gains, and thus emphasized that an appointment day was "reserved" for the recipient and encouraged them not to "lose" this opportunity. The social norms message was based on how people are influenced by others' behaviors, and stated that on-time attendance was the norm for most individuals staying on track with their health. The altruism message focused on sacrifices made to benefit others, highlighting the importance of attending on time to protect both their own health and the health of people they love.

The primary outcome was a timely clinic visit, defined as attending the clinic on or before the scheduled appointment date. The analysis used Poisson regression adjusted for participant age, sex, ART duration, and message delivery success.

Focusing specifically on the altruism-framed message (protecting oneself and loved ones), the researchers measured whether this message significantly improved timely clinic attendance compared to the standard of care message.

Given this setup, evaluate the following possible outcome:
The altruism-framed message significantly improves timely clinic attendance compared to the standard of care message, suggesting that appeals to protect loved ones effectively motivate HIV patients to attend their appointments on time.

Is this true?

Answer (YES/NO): NO